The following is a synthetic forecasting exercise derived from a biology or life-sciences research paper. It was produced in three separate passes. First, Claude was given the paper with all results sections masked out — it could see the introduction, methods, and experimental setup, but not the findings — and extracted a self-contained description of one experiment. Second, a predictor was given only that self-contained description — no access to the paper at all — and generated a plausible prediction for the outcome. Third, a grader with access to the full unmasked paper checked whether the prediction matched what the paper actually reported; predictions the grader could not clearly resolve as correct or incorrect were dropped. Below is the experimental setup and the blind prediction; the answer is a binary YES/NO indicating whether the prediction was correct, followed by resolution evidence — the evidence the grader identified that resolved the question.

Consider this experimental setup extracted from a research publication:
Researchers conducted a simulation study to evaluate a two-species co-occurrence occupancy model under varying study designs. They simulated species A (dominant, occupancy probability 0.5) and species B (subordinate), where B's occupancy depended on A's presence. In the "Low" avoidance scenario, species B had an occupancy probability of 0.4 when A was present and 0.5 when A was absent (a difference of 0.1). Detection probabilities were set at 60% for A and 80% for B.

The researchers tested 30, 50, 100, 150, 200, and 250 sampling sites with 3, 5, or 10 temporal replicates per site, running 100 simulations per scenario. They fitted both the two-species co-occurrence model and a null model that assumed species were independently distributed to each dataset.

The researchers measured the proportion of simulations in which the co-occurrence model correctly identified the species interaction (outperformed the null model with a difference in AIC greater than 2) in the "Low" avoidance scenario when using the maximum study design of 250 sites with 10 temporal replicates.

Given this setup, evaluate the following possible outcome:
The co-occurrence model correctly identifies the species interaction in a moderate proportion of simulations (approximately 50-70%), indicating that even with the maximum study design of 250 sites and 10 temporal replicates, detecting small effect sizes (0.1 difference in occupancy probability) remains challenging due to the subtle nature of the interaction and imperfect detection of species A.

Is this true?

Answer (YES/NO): NO